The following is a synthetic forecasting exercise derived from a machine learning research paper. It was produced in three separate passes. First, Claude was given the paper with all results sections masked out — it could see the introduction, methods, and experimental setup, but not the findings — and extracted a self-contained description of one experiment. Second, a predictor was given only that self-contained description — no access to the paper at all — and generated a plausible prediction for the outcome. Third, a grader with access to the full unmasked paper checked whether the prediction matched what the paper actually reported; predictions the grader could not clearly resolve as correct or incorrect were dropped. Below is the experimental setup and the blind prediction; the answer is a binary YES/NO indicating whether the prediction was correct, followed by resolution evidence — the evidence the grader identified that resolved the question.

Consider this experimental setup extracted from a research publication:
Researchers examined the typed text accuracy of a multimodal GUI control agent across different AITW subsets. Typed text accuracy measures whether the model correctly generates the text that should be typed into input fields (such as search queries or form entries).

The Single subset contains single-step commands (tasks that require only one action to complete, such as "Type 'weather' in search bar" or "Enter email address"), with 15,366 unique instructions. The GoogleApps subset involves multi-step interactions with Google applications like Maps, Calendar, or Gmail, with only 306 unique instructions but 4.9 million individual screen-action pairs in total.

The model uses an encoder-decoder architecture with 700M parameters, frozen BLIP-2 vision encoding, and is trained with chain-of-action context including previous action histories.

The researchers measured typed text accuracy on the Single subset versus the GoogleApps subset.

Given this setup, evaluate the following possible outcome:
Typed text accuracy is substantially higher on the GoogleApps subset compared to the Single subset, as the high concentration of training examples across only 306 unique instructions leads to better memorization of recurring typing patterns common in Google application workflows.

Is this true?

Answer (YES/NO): NO